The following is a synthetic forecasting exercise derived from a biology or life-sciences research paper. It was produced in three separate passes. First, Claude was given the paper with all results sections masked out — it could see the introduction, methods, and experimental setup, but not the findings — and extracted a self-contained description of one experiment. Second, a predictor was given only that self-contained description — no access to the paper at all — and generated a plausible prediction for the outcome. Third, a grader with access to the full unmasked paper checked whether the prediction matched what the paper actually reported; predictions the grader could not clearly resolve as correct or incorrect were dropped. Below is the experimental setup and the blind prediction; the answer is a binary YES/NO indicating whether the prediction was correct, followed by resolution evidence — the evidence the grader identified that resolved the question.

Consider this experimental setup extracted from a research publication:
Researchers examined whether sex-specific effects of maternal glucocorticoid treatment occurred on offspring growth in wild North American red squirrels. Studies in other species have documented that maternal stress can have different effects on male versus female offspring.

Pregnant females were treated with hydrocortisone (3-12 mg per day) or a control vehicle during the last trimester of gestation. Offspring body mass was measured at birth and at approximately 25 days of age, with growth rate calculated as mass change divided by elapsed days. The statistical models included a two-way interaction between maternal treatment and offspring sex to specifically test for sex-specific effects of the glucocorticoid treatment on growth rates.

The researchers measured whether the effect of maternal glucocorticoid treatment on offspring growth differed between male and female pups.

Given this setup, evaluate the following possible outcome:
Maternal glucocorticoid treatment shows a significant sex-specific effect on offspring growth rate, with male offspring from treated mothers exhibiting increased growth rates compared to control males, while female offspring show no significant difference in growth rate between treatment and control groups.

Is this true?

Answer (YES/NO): NO